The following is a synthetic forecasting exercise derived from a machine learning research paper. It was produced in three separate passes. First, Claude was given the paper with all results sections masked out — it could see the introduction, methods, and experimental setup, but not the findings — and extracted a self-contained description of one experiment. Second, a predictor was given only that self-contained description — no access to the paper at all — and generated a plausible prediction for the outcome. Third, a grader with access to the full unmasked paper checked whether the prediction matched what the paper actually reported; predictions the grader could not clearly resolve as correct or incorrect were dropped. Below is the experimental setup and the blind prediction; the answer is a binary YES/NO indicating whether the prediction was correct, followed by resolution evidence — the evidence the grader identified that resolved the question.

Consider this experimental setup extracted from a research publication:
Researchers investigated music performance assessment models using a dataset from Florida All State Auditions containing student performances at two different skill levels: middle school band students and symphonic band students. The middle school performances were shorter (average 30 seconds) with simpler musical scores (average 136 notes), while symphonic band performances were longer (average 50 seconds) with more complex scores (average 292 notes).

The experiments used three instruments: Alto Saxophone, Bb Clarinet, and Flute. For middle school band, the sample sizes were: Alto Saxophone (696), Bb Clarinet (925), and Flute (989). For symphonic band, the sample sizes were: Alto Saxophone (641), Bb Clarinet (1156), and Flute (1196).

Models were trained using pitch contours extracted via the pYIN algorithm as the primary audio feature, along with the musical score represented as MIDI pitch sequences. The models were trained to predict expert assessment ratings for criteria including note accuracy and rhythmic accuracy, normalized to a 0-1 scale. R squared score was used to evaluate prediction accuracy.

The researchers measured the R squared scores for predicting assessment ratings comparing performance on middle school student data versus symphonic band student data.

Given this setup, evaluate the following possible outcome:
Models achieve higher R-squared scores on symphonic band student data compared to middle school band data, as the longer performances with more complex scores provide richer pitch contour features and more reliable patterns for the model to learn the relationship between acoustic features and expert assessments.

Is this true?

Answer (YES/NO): NO